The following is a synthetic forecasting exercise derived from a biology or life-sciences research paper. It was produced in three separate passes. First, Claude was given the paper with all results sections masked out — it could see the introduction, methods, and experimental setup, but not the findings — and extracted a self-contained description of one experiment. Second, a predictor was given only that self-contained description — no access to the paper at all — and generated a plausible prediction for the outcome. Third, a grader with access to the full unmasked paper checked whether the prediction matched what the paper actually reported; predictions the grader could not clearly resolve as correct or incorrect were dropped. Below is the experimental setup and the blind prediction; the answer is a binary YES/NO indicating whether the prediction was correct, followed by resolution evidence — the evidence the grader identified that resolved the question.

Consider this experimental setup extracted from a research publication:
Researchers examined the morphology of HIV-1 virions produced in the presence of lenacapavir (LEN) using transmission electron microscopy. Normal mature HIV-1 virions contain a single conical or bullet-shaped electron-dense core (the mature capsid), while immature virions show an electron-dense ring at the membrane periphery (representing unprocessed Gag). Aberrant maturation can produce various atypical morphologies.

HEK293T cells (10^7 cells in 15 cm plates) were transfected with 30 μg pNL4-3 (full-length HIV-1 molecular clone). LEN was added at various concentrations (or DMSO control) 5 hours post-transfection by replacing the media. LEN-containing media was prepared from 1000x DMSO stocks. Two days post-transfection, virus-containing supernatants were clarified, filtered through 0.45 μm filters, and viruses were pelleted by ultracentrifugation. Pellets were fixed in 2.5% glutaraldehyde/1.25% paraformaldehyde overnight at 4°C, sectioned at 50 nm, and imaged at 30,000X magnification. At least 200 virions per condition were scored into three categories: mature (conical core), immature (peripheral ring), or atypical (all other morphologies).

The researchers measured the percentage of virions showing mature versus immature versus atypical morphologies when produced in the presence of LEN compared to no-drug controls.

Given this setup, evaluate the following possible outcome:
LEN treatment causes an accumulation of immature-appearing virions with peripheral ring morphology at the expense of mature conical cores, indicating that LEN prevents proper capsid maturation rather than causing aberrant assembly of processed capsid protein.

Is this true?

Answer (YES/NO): NO